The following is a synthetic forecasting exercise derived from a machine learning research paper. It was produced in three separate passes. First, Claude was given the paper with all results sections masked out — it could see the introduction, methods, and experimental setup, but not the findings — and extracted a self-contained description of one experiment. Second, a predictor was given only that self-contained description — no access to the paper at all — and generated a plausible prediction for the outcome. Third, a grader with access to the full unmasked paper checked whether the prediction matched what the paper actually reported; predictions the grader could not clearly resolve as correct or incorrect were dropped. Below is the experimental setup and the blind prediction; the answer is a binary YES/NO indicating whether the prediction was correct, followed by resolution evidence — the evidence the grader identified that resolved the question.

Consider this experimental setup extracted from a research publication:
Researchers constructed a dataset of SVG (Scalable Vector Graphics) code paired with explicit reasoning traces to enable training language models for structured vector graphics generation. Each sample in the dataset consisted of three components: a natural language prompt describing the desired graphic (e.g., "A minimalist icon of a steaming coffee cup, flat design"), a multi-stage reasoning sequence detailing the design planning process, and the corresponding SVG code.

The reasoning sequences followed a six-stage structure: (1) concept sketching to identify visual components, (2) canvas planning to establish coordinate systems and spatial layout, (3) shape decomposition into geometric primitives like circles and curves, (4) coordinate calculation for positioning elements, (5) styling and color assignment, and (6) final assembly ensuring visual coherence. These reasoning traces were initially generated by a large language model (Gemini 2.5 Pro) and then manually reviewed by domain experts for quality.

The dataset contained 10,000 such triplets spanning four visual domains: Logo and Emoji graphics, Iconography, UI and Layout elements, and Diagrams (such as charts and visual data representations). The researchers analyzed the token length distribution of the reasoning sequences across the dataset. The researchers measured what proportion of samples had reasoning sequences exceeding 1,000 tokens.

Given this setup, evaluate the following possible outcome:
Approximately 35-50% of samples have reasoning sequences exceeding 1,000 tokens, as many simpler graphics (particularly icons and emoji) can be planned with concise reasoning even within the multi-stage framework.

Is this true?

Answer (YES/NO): NO